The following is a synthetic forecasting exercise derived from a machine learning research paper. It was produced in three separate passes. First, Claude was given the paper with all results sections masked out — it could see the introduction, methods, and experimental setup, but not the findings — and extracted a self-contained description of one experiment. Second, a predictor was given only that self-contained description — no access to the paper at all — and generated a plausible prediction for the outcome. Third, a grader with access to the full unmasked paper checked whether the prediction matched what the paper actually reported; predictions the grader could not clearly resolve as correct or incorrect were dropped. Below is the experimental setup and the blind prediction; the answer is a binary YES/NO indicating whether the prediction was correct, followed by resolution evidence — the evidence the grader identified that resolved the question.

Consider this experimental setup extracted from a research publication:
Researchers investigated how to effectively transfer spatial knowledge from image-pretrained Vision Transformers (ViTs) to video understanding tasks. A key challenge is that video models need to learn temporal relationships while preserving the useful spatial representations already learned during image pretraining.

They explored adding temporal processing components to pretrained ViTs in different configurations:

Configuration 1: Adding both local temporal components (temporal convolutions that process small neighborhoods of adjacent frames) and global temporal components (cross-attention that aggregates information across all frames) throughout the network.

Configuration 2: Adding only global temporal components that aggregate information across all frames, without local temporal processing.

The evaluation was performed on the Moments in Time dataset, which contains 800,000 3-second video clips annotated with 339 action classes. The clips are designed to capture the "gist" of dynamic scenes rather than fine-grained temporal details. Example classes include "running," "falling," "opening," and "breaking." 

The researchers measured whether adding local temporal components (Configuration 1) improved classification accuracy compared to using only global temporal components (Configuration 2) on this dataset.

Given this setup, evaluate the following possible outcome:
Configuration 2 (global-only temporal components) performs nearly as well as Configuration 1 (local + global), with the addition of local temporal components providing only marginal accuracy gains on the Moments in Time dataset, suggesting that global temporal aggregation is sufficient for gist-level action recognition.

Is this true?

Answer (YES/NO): NO